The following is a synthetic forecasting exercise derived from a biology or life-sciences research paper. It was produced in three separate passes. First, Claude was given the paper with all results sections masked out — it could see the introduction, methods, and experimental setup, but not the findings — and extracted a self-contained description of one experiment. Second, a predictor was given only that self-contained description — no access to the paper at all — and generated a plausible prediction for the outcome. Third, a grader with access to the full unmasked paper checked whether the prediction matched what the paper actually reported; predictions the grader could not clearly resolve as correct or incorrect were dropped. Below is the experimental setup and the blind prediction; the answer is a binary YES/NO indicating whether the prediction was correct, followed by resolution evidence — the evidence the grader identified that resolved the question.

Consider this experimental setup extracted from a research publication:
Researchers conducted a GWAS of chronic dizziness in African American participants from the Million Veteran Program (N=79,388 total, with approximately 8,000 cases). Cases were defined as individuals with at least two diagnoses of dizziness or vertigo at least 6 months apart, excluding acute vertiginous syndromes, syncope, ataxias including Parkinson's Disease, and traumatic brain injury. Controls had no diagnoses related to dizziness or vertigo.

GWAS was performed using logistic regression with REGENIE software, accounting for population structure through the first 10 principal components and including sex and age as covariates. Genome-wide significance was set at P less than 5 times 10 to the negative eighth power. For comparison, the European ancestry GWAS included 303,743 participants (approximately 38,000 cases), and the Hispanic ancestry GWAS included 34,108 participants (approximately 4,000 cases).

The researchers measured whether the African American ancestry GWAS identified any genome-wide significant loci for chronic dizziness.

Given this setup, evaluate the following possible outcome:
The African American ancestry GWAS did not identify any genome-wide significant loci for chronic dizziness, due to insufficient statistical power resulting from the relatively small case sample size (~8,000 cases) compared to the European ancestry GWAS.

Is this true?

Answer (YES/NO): YES